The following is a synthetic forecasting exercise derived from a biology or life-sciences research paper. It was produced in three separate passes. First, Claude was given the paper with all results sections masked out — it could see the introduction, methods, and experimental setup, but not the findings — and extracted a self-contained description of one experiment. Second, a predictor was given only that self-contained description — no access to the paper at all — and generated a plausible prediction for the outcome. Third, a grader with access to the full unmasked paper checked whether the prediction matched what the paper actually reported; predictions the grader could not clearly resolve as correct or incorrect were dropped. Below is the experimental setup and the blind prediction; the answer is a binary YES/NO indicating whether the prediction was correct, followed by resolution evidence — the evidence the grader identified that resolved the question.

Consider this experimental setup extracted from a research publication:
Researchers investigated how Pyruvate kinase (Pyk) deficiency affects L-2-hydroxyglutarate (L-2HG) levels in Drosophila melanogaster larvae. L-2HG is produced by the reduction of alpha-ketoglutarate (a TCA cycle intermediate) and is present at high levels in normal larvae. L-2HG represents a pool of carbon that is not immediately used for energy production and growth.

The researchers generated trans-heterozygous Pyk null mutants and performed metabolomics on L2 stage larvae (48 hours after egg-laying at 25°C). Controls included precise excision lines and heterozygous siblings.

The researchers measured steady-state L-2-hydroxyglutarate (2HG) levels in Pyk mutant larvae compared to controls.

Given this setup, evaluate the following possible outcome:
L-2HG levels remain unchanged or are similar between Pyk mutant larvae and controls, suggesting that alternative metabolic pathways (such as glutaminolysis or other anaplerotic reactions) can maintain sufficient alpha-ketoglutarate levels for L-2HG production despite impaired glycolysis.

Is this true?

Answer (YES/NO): NO